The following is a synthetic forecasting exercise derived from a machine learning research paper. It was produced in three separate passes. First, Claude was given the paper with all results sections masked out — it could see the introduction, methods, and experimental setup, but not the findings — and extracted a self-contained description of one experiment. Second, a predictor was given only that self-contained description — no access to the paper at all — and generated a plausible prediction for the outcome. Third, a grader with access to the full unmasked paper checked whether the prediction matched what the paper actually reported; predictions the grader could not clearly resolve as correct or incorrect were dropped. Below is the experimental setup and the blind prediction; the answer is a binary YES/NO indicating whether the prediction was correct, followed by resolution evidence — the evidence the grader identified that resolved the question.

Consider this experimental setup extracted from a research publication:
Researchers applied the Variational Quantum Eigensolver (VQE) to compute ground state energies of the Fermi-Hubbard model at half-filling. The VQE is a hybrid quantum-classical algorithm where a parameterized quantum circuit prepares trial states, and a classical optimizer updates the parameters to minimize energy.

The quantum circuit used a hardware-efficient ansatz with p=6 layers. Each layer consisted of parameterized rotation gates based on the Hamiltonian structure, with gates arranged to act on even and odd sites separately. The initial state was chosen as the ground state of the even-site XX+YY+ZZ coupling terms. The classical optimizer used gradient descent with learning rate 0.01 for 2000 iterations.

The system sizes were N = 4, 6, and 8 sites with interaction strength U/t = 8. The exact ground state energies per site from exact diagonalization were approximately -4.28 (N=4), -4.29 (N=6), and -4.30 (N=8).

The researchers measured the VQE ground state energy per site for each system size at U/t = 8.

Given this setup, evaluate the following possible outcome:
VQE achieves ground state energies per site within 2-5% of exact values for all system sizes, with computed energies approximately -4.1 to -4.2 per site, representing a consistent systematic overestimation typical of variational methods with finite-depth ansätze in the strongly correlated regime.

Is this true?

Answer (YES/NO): NO